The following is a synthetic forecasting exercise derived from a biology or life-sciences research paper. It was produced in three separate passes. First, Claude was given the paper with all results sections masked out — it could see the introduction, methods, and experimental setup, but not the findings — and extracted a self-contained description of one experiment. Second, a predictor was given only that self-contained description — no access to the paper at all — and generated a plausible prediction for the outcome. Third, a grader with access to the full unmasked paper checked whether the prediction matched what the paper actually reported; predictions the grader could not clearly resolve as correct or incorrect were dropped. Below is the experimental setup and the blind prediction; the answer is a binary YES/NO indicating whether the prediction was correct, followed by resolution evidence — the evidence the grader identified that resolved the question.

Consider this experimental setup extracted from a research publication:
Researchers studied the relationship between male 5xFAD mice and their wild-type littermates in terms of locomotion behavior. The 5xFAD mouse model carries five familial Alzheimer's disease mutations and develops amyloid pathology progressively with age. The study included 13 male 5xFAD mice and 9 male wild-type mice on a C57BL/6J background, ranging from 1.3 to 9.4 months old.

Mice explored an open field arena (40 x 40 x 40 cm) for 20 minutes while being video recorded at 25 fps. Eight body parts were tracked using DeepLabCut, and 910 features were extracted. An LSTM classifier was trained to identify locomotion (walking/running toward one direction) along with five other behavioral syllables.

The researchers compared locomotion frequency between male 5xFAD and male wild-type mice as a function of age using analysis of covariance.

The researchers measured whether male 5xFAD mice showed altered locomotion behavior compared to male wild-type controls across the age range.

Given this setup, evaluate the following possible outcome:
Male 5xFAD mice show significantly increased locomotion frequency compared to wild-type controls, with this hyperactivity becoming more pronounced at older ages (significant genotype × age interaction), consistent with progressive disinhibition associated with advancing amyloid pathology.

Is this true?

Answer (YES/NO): NO